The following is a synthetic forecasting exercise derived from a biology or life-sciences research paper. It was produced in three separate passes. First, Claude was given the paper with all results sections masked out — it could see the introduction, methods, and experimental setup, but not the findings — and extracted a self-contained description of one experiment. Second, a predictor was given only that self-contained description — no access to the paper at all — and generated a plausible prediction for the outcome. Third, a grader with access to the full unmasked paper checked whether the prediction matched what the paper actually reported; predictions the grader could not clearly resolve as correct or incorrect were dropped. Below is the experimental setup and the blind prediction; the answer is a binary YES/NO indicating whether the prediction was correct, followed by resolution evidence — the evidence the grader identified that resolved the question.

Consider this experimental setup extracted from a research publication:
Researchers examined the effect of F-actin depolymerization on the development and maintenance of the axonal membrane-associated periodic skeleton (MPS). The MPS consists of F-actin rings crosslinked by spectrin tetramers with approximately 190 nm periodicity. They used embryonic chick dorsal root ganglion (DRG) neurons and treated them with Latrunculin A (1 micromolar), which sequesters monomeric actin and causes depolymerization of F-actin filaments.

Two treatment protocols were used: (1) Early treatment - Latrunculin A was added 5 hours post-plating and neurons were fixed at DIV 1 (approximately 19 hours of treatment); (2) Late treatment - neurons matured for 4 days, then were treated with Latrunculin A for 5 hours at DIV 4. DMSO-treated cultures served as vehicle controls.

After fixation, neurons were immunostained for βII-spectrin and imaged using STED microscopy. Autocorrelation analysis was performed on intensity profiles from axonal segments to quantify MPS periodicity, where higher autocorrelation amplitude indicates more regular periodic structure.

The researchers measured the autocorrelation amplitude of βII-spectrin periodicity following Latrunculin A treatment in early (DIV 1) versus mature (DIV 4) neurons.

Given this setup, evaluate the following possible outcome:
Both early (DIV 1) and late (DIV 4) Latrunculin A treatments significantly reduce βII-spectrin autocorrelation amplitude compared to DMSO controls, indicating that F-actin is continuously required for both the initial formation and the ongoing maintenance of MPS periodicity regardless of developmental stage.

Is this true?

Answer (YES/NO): YES